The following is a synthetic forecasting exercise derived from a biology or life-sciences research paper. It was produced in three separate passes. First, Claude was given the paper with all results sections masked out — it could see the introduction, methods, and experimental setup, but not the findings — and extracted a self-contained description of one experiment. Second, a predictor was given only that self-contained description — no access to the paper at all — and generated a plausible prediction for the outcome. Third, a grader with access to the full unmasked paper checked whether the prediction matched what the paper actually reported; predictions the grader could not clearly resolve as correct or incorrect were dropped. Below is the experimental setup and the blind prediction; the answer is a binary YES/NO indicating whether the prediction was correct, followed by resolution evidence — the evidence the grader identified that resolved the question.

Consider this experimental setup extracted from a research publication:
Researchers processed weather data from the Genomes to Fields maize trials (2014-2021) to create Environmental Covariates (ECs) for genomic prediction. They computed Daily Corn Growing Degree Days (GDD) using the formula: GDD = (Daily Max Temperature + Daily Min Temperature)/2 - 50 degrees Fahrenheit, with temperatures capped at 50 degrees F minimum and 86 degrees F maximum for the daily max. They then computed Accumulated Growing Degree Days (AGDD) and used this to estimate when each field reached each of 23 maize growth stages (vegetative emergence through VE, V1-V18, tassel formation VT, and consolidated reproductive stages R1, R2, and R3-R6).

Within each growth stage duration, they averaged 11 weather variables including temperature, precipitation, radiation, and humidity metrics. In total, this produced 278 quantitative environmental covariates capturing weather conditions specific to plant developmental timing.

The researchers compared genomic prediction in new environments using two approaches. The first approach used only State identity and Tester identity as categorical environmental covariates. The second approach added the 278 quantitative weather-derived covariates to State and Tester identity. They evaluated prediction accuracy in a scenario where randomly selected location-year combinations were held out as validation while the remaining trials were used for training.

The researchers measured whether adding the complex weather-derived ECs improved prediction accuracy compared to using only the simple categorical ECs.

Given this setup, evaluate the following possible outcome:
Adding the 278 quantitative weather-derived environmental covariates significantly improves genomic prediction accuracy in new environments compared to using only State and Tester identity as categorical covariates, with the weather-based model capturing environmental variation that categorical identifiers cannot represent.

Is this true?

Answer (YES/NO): NO